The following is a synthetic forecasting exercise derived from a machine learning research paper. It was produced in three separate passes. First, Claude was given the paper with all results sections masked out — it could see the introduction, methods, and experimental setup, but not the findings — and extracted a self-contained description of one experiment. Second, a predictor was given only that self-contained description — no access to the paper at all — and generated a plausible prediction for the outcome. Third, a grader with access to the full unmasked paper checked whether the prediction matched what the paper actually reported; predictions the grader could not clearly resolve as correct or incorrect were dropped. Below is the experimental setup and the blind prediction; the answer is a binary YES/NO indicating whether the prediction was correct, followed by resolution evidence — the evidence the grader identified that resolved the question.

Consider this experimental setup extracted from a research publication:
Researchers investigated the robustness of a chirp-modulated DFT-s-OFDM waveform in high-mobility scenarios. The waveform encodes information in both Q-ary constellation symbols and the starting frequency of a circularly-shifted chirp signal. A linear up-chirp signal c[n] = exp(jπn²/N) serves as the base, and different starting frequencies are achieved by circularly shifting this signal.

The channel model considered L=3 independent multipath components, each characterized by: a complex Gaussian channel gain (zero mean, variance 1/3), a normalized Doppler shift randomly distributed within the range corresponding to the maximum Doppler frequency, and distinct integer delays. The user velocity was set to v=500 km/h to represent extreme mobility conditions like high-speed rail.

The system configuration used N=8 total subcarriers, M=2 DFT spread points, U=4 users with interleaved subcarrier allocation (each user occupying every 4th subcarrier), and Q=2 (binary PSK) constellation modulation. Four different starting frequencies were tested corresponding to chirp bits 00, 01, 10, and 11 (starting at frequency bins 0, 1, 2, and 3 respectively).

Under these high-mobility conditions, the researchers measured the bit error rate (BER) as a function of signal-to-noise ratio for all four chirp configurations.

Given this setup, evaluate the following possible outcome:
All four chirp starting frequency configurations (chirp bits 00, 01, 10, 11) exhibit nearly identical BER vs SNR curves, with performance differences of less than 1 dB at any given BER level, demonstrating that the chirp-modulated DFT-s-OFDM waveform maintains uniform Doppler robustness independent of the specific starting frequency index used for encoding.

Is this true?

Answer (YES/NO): YES